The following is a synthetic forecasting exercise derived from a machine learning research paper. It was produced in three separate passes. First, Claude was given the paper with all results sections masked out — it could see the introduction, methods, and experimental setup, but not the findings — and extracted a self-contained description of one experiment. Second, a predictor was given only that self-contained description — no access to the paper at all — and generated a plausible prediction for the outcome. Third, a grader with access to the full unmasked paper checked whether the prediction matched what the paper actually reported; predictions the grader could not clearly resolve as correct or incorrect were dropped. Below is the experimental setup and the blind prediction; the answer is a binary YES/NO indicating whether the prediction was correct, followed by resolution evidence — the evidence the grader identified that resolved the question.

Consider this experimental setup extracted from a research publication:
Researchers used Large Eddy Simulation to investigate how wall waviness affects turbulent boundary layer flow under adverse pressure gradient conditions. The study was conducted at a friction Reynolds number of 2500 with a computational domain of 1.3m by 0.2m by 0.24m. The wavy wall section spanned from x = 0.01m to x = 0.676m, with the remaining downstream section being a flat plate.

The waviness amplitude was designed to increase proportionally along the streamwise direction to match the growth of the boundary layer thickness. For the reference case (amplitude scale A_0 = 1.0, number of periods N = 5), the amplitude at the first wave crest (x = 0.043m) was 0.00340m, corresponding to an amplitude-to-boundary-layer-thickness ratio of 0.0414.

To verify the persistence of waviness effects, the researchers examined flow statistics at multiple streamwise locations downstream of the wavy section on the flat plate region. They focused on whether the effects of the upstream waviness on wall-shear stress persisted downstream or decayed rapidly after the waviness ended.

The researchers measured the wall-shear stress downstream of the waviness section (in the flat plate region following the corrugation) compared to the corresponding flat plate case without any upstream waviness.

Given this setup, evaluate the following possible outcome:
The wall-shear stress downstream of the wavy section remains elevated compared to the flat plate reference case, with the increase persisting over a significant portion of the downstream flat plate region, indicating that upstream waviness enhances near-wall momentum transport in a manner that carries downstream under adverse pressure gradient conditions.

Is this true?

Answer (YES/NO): YES